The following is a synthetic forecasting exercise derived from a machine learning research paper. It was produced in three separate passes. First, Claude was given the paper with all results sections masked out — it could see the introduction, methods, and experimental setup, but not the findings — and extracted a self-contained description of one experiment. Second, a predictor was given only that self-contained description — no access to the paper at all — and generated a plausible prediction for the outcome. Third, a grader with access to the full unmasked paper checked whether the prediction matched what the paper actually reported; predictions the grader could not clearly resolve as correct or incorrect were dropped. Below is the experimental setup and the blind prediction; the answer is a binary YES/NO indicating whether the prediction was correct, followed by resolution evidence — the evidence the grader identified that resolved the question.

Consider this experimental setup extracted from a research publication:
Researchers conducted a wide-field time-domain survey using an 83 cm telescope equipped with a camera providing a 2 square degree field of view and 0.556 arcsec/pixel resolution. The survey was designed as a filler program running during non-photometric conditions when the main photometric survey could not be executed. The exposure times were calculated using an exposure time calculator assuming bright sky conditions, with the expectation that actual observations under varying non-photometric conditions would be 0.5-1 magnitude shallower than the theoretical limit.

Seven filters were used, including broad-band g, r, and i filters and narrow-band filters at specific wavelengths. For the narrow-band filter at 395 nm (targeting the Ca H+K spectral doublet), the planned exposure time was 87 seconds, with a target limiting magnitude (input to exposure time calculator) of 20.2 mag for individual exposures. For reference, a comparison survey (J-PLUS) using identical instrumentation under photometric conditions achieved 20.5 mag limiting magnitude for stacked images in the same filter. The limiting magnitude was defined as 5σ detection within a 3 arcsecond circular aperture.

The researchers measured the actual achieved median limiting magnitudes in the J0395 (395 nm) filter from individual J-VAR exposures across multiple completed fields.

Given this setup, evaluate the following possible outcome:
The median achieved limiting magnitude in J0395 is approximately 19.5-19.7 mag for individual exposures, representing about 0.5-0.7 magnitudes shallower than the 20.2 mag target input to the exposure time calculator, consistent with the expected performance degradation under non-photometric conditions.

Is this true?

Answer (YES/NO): NO